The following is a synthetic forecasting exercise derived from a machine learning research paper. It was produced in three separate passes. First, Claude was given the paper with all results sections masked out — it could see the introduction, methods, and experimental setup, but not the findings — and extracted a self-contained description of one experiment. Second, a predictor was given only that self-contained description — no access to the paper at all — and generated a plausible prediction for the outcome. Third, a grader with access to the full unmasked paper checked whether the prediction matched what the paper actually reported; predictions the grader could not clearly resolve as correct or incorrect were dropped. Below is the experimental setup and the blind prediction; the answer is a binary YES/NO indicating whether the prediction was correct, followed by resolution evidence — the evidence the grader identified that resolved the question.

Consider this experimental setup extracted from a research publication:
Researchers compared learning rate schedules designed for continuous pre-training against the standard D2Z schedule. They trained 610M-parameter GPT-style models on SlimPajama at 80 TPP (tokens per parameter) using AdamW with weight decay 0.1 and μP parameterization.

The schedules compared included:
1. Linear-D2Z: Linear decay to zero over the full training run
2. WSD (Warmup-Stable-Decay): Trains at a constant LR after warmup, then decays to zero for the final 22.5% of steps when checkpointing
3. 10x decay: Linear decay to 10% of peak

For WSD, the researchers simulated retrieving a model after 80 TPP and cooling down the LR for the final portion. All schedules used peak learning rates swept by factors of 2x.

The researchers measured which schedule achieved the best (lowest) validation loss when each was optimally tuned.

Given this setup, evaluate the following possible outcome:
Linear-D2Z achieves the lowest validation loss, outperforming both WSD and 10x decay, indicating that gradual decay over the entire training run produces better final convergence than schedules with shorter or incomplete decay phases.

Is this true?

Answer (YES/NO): YES